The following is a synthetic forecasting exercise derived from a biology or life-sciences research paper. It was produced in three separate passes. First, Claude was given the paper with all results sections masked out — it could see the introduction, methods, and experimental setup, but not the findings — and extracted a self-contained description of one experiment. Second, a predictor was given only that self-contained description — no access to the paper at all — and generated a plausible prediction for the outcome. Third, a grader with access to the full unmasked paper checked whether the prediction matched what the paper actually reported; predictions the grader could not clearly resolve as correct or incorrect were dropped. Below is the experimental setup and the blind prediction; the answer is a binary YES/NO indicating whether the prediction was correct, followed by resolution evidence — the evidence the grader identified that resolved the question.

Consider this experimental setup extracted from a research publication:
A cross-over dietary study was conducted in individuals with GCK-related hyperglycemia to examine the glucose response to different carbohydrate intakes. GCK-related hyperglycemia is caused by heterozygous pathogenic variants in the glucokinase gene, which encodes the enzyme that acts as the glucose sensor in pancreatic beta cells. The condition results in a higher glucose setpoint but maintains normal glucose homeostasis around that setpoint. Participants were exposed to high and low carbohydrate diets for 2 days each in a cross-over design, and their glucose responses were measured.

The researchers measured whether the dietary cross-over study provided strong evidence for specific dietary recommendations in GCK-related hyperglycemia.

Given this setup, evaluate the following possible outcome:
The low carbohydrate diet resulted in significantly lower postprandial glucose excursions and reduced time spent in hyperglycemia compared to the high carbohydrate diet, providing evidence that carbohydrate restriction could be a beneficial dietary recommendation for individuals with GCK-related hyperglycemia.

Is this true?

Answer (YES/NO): NO